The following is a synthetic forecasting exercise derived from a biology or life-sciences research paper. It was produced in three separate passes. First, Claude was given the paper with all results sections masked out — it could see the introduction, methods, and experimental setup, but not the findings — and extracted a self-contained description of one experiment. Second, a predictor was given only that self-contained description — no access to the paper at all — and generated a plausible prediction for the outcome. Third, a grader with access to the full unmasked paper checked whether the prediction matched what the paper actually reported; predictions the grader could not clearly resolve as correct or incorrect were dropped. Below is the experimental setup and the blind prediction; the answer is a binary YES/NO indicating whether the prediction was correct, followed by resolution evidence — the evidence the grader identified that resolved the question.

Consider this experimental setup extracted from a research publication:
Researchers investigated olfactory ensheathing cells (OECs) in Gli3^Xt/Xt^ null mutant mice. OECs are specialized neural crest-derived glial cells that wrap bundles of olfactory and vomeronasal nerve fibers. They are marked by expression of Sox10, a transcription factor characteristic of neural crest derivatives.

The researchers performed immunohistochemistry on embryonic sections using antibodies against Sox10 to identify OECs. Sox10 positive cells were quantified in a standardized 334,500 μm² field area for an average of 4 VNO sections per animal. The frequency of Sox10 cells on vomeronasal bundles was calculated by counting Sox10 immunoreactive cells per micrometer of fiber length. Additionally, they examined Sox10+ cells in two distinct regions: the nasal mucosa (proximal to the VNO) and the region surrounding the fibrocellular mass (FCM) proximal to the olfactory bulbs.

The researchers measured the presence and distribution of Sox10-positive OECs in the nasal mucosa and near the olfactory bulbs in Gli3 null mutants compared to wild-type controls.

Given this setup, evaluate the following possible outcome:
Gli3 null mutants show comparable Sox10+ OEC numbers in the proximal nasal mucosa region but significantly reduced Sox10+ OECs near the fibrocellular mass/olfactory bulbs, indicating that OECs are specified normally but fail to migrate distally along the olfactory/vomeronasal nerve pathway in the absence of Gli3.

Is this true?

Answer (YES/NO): NO